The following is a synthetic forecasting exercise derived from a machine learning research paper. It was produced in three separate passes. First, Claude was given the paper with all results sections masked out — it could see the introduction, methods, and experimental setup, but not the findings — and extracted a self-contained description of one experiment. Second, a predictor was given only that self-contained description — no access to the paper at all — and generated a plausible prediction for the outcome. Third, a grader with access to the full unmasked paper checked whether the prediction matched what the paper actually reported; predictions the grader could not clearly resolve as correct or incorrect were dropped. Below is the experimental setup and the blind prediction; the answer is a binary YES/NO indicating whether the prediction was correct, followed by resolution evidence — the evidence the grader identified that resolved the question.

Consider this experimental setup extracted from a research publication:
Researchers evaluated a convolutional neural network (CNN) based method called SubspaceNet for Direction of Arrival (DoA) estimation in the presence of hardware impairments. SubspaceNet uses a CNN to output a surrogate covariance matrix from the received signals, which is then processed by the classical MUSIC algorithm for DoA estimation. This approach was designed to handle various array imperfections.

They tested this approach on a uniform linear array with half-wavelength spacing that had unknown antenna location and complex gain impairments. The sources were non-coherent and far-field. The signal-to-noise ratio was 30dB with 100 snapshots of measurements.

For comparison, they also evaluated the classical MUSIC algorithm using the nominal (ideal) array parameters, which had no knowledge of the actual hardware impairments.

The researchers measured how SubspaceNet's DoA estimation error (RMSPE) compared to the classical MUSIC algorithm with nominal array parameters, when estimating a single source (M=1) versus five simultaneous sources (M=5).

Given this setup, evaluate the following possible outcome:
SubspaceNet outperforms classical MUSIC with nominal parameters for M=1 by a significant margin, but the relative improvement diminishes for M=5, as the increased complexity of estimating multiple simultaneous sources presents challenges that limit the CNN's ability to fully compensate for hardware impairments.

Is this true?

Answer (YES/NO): NO